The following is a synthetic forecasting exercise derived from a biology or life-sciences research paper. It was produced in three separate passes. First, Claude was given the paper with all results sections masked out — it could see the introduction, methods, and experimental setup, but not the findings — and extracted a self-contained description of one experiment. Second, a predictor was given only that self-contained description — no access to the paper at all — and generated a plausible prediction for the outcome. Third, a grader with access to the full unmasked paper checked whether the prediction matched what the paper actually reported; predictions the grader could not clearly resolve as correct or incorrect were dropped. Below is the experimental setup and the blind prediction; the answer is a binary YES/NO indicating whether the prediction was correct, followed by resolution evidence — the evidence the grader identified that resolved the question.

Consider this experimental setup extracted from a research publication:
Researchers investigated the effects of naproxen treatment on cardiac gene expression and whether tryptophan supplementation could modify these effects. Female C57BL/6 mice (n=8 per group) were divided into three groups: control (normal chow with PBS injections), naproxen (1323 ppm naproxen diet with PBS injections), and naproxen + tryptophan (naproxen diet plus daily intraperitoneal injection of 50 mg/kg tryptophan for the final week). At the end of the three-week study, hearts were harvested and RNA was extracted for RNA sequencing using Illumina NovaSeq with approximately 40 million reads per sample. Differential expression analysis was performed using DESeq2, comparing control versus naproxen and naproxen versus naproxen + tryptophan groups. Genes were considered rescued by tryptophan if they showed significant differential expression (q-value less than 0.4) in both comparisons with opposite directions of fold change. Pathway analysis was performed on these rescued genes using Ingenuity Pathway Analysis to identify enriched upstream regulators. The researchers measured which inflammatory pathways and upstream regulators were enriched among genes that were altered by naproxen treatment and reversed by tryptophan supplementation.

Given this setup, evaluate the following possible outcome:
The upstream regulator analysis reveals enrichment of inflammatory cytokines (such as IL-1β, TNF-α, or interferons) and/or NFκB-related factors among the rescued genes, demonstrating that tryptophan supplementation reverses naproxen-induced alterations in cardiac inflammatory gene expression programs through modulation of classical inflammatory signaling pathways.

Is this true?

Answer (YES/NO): YES